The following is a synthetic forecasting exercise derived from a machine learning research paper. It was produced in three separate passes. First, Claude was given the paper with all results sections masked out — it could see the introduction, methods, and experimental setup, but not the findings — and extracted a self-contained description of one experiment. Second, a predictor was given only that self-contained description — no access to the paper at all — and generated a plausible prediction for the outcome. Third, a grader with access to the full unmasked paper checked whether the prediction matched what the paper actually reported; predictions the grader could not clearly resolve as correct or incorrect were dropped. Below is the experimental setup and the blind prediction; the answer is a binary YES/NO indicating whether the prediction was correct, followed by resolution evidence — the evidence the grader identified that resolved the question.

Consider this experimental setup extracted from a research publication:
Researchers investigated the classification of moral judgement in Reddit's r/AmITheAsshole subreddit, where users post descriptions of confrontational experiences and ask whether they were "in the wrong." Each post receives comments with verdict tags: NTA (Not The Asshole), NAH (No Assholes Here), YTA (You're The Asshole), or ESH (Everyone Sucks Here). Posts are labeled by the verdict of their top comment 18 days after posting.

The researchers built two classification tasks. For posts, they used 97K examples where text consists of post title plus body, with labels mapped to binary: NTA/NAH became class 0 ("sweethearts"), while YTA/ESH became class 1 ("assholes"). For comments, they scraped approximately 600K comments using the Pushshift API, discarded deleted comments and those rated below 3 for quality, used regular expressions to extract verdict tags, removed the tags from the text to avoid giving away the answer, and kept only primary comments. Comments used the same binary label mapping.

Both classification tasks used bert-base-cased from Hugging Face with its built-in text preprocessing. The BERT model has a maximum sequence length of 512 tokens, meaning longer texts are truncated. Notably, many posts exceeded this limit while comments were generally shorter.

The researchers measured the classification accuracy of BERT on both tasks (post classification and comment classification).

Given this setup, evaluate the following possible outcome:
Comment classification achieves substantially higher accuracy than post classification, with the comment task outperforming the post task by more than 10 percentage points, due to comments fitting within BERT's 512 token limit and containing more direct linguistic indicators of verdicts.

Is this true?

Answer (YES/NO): YES